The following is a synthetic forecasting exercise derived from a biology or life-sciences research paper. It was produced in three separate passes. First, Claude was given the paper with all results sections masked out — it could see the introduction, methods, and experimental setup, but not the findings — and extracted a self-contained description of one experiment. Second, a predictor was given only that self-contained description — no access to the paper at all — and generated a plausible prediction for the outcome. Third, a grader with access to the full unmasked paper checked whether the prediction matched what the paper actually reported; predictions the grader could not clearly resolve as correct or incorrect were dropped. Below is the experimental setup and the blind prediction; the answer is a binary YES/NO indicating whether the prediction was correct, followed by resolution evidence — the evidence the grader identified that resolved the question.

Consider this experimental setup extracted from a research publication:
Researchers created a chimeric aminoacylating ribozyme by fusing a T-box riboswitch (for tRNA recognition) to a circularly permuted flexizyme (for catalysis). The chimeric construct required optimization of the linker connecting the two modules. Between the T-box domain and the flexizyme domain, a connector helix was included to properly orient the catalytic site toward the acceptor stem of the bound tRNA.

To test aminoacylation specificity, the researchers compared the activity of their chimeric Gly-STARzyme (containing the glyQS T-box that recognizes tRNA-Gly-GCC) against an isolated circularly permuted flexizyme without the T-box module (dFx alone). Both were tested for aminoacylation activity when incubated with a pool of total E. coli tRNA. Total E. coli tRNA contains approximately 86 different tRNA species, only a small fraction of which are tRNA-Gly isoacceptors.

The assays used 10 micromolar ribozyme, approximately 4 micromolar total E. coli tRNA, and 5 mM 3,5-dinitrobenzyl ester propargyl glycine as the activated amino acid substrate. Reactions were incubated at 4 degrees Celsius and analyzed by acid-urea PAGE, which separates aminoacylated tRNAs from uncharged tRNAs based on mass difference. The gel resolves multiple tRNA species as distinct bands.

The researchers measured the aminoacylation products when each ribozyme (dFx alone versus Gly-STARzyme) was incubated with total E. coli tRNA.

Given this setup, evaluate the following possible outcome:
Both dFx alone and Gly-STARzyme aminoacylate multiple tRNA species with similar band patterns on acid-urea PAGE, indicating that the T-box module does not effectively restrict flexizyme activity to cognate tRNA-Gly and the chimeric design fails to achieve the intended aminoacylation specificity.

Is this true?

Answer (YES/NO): NO